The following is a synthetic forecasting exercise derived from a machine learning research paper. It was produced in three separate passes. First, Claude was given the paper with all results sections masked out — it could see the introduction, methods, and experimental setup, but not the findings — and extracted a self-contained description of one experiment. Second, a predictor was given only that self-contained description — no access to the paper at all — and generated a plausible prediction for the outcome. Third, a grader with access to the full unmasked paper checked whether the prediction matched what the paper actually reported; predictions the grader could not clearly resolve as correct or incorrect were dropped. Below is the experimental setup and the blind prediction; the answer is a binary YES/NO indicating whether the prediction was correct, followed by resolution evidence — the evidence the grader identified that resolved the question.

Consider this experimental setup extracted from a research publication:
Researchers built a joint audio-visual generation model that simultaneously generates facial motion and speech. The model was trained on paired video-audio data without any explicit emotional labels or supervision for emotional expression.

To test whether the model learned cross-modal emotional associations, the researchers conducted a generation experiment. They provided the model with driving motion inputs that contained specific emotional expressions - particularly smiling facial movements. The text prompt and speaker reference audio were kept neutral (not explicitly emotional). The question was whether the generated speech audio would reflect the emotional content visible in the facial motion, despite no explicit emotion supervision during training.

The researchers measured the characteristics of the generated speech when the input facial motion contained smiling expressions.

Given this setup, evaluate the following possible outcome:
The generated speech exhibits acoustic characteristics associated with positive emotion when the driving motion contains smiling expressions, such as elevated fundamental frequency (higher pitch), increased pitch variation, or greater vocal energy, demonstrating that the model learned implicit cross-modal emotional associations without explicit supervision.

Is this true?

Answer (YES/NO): YES